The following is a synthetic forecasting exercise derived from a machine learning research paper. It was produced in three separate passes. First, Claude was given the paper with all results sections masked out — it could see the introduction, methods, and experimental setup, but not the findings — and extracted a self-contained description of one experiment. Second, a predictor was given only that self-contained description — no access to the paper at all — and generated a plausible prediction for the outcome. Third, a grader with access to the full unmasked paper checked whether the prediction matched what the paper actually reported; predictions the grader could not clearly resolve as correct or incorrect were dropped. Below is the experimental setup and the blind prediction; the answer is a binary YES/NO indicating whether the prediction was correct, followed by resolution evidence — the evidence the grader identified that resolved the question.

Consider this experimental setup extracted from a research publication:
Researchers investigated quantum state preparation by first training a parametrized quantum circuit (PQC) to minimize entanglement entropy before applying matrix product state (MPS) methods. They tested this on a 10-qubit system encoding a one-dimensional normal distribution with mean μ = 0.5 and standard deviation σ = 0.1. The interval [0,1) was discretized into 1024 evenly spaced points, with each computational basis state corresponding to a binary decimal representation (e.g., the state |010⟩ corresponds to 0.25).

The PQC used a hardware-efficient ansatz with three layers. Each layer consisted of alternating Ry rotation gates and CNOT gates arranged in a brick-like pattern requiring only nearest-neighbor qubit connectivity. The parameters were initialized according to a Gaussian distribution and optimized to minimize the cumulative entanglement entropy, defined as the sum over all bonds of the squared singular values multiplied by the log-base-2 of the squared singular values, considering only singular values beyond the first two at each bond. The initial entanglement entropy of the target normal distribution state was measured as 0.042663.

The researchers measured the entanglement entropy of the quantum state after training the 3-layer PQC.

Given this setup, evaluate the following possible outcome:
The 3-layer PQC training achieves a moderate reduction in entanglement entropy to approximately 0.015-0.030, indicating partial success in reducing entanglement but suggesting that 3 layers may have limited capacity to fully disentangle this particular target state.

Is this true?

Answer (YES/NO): NO